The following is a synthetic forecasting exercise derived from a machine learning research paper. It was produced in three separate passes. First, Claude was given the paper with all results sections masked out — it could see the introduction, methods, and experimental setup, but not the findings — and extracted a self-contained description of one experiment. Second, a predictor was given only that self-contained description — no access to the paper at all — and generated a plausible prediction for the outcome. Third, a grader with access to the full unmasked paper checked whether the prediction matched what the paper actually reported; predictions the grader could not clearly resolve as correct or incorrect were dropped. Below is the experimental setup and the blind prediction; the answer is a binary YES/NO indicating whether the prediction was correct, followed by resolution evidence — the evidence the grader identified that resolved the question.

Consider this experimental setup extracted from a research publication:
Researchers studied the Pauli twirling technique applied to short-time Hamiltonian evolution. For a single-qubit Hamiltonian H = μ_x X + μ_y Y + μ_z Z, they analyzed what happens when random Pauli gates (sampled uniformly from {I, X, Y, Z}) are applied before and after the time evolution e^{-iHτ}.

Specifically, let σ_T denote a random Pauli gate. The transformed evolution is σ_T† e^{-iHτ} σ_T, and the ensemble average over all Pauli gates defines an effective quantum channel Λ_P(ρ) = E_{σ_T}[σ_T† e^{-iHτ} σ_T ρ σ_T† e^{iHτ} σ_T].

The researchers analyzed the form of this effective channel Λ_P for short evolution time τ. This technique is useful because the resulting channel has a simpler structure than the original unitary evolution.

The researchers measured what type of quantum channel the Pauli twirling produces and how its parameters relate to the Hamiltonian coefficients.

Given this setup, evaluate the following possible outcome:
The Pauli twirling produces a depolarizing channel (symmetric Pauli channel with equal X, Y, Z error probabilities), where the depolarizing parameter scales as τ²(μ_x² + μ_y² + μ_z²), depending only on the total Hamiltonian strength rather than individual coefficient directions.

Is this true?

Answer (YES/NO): NO